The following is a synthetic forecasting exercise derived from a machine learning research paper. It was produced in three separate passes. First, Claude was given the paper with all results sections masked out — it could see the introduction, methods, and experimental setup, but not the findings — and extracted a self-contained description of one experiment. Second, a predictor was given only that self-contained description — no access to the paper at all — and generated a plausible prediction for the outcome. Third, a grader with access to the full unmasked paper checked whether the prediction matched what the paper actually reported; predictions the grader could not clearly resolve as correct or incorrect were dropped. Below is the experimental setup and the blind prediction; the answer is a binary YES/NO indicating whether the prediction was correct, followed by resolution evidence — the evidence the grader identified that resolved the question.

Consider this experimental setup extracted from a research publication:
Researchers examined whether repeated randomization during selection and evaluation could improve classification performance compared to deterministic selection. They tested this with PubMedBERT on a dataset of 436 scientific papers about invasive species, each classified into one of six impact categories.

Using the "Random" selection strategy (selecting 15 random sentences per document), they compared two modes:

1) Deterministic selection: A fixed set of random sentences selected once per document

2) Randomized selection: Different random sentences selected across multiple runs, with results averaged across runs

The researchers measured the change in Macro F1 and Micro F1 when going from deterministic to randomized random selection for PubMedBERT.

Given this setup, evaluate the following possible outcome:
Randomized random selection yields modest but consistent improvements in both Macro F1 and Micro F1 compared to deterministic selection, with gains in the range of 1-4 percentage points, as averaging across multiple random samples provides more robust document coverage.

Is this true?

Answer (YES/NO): NO